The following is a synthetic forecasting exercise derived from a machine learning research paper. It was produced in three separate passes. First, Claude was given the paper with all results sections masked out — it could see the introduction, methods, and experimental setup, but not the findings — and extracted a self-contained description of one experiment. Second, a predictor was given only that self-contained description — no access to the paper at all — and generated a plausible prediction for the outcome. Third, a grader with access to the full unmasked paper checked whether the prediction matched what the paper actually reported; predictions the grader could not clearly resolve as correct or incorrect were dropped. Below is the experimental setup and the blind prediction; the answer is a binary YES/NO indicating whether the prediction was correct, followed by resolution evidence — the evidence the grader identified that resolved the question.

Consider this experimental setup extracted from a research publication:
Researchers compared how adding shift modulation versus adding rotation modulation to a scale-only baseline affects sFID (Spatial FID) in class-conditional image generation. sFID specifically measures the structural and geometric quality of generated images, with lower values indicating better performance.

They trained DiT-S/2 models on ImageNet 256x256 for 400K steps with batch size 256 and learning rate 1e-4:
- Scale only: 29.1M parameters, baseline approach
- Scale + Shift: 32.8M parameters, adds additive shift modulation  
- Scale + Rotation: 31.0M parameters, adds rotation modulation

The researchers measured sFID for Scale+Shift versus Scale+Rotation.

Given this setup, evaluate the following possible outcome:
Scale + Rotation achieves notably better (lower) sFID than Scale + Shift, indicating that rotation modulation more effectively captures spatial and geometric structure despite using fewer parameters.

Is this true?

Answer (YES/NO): NO